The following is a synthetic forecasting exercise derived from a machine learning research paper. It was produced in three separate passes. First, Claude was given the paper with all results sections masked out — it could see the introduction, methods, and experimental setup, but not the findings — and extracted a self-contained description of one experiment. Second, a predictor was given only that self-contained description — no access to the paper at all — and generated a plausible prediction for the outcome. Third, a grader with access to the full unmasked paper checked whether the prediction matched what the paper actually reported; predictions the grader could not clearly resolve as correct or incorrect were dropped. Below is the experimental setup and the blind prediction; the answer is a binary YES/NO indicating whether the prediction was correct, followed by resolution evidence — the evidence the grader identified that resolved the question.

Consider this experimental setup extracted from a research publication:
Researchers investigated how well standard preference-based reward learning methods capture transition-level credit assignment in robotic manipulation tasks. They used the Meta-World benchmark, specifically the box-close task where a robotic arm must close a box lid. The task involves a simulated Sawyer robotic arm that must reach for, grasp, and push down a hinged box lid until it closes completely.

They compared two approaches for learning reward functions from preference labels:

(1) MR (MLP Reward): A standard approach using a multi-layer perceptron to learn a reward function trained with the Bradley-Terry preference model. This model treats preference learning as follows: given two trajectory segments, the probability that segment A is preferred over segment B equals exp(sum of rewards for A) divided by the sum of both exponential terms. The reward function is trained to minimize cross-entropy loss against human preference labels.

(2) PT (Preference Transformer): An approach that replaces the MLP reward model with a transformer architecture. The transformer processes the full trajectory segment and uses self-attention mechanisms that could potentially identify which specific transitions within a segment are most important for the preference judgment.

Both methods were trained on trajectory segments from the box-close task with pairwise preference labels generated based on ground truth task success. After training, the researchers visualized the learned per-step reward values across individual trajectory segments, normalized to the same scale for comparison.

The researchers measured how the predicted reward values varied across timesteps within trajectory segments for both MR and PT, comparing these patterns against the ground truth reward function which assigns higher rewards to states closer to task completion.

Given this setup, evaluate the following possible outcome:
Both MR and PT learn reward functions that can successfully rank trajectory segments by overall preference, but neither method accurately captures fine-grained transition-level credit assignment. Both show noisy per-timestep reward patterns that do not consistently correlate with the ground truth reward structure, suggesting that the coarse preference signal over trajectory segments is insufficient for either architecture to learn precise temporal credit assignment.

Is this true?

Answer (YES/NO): NO